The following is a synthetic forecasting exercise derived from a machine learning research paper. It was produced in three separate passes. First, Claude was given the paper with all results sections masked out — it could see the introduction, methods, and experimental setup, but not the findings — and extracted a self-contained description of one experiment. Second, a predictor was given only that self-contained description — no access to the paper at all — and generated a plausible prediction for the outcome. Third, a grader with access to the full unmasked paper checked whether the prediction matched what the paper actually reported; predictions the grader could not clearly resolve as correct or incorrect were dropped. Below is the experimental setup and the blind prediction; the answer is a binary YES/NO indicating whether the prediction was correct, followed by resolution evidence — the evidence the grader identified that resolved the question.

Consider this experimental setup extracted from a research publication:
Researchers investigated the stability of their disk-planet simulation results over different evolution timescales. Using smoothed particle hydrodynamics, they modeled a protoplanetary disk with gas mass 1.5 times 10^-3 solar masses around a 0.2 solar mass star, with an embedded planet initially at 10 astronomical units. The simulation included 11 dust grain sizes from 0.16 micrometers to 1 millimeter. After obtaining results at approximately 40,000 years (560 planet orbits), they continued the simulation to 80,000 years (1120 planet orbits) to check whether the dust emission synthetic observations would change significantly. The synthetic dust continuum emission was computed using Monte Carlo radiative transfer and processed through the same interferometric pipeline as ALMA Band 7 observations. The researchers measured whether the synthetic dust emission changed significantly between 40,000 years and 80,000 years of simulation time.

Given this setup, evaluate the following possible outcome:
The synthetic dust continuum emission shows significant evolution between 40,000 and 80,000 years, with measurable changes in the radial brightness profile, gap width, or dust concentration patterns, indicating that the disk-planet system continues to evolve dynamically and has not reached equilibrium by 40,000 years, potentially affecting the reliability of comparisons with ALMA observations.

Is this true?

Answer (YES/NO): NO